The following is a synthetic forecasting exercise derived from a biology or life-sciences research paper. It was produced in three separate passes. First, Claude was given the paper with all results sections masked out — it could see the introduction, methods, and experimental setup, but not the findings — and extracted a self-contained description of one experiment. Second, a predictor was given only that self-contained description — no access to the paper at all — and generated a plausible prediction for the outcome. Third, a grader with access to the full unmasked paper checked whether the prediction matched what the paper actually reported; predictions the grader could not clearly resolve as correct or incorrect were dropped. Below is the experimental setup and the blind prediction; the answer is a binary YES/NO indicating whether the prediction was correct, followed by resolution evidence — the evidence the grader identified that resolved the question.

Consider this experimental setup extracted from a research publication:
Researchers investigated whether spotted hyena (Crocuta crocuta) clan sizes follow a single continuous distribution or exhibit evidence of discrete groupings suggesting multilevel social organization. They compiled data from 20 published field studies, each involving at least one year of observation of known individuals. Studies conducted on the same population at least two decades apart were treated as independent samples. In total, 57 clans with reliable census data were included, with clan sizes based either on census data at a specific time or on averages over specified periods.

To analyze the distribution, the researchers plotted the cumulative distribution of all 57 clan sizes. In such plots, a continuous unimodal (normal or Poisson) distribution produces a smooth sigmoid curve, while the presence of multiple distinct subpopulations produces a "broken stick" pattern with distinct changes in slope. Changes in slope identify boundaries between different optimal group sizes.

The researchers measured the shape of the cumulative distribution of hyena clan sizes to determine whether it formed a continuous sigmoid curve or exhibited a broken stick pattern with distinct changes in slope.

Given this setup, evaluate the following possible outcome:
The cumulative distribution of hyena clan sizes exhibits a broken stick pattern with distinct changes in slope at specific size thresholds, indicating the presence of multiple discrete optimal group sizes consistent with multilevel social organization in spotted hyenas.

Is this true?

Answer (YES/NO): YES